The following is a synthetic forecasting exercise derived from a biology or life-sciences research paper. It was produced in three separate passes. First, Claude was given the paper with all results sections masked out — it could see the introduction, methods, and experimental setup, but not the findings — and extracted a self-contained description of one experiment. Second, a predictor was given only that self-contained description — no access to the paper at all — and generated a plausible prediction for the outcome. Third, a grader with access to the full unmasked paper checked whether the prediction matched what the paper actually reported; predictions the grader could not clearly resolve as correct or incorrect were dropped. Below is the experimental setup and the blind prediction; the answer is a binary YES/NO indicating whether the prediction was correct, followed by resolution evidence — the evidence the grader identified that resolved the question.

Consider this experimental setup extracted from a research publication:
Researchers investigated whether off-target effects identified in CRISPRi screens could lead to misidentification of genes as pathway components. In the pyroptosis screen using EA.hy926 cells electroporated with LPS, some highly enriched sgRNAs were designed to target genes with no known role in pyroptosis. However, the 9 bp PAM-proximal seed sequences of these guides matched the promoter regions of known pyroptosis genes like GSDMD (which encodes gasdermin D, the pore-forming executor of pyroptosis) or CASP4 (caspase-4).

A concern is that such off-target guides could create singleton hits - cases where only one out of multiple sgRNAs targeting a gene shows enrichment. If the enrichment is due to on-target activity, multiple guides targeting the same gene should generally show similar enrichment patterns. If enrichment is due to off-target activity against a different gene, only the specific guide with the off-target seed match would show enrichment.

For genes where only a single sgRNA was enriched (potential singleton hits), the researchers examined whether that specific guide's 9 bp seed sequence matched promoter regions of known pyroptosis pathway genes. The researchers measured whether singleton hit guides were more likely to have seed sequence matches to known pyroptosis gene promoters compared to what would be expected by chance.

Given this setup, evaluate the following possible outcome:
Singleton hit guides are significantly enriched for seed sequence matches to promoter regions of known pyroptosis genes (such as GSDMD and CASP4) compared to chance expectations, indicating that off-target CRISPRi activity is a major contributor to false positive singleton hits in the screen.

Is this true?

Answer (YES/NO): YES